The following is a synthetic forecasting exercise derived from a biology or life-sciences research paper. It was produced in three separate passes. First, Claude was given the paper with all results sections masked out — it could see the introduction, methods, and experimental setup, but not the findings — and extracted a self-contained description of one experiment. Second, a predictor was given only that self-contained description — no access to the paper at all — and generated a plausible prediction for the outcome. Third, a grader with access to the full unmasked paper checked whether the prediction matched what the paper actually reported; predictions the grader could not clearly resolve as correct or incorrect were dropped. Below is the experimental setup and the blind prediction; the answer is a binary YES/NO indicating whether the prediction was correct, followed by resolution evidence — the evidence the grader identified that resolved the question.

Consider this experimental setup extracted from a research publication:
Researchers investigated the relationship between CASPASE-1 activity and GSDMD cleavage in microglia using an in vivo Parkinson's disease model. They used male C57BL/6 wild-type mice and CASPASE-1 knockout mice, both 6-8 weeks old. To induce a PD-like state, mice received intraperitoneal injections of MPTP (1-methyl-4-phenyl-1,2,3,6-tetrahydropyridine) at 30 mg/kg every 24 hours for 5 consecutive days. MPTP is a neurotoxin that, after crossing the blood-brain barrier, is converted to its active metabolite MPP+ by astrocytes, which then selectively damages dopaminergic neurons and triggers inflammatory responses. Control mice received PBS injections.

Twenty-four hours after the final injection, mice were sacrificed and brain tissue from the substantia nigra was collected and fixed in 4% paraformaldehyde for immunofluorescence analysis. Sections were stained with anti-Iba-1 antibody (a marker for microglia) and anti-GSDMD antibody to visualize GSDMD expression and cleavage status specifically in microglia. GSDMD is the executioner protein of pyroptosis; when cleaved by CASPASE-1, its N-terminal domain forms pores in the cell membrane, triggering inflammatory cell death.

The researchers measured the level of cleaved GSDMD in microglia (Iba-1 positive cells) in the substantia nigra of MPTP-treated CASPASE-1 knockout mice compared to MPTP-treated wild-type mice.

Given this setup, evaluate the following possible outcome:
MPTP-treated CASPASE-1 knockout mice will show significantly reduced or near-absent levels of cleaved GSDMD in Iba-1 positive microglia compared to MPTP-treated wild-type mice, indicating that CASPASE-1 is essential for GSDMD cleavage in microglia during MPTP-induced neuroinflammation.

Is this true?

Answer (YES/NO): YES